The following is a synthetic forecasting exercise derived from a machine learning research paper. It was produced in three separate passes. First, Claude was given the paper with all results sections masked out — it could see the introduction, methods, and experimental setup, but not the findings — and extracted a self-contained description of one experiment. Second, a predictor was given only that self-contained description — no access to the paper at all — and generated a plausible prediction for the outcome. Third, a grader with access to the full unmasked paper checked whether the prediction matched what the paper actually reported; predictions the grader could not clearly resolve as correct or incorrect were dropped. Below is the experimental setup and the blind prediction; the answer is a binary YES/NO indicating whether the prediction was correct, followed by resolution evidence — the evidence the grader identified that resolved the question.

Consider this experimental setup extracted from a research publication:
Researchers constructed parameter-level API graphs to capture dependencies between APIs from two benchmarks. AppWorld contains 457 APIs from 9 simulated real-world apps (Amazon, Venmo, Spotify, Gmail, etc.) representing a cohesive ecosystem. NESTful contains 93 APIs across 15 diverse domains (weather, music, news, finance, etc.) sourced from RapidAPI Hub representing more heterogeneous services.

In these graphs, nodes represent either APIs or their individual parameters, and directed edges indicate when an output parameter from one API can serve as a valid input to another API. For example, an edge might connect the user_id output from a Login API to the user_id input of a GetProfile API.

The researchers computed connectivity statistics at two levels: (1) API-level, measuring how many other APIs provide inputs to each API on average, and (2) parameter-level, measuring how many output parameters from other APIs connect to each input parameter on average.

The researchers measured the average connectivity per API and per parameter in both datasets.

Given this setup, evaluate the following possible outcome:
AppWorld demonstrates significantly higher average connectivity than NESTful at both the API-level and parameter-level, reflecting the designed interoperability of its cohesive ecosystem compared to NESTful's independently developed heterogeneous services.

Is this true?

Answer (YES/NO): YES